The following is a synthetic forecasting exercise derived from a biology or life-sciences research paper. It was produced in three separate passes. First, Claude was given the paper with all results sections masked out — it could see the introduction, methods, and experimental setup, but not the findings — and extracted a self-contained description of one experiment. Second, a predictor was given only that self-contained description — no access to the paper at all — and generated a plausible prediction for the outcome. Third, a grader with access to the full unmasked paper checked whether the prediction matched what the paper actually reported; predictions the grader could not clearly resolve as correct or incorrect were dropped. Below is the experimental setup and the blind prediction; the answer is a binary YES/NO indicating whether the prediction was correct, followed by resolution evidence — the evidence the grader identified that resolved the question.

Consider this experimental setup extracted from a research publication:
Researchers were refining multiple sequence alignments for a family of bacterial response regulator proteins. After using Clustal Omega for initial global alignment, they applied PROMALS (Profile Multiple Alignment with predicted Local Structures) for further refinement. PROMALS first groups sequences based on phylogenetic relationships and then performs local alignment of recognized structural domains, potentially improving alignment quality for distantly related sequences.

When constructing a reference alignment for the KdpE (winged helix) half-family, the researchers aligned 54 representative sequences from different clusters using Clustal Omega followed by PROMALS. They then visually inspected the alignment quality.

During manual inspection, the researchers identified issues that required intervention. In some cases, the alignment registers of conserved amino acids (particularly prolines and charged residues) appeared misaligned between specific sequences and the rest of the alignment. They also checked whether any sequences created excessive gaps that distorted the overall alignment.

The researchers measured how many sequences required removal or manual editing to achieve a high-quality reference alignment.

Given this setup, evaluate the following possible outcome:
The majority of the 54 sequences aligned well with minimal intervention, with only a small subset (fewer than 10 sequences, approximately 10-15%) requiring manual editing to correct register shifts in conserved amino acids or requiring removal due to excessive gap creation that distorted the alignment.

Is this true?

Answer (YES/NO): NO